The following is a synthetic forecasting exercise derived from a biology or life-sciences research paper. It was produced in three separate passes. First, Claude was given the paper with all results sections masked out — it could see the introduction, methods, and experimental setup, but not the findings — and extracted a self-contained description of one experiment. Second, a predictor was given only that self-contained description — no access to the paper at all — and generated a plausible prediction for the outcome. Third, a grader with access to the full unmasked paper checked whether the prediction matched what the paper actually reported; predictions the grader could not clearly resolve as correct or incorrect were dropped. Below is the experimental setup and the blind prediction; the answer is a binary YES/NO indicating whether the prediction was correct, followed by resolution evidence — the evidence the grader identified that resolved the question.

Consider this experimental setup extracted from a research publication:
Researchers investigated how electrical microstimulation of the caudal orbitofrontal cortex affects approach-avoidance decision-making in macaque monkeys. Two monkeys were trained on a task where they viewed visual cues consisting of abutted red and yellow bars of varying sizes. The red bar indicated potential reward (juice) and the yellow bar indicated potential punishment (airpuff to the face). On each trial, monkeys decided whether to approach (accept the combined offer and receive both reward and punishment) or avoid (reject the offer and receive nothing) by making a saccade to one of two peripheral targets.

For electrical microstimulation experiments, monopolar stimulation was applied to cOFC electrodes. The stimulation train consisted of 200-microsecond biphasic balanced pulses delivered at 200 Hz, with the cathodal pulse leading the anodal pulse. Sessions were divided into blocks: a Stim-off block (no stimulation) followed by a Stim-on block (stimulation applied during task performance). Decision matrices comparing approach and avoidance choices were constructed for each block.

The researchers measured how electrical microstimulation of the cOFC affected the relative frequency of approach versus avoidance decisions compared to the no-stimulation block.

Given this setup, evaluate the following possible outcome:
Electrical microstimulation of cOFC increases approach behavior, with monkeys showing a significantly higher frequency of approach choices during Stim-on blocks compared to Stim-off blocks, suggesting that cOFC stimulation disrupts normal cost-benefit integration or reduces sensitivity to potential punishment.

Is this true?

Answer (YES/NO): NO